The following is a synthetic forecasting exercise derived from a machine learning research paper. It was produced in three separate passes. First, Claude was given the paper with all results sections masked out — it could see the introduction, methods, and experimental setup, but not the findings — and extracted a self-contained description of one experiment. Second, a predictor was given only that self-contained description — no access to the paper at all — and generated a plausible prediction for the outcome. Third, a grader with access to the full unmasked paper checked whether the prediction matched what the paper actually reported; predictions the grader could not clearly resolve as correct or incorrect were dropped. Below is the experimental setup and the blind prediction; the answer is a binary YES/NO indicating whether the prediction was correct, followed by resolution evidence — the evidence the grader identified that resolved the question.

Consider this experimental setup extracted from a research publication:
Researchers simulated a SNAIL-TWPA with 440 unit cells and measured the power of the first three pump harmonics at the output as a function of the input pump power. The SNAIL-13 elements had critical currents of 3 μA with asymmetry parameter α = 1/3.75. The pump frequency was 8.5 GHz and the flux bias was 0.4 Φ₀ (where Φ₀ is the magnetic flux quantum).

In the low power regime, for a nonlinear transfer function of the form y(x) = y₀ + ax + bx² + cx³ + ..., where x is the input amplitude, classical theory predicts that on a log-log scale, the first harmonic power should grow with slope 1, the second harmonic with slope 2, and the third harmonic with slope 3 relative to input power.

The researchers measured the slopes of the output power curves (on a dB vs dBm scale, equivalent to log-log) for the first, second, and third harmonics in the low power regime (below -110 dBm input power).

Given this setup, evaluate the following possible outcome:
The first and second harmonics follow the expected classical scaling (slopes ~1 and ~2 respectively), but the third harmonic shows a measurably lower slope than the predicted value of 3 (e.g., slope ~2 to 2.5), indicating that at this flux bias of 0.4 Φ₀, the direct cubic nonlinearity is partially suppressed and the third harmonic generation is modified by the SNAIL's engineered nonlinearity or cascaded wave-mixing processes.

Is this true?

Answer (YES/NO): NO